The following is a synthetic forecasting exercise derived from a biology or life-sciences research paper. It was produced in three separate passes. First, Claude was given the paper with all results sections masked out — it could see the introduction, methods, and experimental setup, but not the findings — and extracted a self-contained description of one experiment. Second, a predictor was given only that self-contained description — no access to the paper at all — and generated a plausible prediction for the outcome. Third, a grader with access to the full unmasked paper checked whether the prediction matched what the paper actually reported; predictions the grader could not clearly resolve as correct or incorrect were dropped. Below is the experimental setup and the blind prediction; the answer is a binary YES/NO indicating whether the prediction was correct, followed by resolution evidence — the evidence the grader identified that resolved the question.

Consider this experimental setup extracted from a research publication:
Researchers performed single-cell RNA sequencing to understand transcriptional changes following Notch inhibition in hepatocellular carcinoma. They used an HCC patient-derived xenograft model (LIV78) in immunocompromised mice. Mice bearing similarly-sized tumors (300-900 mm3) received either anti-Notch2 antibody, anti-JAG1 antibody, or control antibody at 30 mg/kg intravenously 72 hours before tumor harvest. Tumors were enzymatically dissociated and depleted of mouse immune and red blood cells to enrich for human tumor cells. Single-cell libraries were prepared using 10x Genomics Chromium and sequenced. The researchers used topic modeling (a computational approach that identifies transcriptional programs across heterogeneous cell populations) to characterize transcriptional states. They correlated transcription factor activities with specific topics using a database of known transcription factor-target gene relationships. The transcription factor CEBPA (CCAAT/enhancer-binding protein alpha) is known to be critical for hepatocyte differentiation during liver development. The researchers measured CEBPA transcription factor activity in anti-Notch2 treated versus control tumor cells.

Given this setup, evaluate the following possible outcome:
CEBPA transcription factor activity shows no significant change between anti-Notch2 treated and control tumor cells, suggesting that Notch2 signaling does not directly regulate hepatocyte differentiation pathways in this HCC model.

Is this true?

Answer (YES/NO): NO